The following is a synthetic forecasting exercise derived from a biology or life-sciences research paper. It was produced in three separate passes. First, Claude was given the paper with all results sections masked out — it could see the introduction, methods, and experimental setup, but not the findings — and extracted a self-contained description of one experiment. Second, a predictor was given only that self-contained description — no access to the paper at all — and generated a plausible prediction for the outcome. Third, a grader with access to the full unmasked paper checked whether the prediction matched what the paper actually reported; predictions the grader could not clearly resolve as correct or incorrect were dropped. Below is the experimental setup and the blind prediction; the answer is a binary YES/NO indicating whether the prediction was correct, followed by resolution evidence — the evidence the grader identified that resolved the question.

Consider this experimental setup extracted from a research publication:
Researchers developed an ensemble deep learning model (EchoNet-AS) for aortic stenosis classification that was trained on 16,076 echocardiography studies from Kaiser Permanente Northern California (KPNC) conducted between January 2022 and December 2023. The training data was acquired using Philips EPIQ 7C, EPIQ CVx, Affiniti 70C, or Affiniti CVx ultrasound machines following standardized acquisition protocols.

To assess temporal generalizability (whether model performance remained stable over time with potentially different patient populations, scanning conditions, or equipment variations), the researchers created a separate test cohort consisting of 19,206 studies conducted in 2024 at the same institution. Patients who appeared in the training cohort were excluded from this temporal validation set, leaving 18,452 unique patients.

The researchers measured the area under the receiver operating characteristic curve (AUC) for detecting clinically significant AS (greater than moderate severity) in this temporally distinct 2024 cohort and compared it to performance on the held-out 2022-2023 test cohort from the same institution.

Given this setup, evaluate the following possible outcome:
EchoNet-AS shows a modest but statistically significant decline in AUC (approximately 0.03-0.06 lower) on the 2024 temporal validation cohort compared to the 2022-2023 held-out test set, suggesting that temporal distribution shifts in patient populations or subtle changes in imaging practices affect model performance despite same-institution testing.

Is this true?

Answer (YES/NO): NO